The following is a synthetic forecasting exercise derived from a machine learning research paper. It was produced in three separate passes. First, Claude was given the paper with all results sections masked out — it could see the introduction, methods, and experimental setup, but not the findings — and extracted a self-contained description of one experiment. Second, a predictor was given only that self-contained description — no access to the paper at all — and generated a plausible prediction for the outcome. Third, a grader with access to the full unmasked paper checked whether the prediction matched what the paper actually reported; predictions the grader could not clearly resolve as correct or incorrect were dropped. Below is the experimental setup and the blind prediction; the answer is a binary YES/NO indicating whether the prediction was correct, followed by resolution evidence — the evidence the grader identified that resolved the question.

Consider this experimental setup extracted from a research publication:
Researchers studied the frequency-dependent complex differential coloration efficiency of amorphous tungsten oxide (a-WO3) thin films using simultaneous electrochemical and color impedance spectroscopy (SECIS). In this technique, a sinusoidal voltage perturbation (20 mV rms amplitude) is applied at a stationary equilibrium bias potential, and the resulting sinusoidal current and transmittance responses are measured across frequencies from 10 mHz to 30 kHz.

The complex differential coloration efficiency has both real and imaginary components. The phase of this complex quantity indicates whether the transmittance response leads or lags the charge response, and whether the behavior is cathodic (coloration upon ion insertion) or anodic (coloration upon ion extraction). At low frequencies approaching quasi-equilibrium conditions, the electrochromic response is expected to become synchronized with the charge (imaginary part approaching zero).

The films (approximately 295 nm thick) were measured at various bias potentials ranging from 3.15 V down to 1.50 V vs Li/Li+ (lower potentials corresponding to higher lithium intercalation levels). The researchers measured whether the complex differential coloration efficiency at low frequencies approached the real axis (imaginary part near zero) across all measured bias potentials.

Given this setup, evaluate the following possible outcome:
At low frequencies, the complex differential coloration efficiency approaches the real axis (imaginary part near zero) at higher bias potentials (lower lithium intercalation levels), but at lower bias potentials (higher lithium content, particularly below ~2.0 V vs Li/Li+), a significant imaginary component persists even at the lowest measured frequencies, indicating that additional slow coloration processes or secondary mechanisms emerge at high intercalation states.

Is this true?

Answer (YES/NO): NO